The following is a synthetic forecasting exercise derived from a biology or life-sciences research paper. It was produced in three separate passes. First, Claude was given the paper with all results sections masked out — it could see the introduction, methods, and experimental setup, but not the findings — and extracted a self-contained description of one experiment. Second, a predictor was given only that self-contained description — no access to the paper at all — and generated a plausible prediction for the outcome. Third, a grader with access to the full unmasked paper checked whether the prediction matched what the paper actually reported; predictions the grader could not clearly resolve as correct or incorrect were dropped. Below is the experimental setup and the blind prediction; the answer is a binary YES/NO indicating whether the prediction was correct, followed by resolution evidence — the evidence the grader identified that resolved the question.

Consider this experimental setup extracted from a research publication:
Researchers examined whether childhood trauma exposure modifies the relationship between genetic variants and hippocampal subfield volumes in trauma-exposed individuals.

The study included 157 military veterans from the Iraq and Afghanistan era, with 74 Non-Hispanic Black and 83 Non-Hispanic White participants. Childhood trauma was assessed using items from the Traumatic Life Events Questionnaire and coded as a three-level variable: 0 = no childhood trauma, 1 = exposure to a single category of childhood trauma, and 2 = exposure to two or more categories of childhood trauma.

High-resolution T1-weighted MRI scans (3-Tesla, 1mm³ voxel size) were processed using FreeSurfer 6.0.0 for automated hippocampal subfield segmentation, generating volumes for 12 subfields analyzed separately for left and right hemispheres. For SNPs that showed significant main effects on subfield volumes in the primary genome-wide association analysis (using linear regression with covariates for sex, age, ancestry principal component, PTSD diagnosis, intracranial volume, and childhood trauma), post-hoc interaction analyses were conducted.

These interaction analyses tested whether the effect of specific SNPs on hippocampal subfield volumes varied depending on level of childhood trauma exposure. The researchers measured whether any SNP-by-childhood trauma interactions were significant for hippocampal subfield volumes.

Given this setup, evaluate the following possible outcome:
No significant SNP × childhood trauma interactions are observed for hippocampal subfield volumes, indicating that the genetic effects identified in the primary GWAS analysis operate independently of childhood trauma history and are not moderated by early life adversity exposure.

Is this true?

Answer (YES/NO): NO